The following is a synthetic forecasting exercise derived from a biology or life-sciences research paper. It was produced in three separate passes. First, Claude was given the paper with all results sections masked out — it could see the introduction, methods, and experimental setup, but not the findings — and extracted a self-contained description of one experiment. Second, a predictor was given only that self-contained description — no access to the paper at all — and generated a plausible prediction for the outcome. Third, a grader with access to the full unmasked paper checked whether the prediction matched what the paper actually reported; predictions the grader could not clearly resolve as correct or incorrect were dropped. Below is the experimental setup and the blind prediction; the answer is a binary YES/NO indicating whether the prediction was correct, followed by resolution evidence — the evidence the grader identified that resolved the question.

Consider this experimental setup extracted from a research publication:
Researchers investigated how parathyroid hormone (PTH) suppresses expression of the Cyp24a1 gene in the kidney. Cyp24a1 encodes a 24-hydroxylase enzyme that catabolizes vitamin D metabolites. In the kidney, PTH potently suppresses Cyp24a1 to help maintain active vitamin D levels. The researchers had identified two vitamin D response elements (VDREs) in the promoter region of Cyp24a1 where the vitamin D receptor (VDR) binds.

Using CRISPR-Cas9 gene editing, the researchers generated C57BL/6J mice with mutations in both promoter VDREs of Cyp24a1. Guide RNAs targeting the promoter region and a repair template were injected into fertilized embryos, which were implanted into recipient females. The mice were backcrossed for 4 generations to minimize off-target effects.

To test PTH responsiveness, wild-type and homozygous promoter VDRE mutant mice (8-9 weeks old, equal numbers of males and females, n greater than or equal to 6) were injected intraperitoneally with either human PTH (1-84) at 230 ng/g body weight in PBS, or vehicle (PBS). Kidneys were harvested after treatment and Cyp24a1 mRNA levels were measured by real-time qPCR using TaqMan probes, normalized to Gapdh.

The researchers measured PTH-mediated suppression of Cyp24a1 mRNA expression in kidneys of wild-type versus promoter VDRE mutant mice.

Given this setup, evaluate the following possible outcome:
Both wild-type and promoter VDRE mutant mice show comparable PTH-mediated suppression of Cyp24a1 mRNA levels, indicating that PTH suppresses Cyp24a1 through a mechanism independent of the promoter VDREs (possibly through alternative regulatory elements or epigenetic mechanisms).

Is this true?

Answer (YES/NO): YES